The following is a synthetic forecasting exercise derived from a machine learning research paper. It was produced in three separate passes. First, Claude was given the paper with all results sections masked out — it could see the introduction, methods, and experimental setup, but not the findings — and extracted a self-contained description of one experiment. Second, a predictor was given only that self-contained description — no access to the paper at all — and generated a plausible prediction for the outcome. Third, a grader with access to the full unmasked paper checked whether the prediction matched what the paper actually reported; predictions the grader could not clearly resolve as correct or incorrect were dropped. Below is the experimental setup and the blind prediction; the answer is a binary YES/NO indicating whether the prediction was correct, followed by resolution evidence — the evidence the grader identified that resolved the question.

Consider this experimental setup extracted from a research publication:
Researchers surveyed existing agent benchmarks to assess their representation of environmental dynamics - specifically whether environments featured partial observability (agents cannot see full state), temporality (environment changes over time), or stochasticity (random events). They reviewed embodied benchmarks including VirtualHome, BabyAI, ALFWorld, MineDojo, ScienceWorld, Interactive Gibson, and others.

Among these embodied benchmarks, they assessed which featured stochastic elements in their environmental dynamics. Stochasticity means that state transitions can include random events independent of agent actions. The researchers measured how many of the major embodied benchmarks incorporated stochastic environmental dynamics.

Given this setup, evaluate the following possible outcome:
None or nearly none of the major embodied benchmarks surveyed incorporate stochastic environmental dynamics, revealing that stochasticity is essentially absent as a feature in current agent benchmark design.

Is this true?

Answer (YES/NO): NO